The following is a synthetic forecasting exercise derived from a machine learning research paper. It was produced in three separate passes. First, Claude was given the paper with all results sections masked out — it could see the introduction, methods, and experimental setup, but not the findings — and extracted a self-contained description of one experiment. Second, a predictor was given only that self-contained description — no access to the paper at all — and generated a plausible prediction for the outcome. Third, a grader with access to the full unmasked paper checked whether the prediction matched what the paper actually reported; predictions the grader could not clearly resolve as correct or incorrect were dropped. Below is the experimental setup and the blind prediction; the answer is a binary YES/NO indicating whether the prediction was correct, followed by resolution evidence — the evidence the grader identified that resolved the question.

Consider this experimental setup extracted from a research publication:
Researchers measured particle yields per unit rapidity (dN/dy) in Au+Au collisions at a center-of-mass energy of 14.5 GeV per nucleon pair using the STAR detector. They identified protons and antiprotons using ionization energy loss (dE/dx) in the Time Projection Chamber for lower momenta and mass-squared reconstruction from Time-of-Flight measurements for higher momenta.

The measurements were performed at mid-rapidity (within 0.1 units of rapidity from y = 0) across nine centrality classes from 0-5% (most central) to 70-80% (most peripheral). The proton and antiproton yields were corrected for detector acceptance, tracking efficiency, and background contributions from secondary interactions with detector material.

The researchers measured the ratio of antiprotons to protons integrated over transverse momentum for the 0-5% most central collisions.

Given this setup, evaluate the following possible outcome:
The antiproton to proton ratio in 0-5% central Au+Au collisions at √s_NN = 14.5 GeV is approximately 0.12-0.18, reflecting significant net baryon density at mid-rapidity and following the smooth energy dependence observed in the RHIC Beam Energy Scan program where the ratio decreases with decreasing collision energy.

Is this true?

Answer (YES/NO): NO